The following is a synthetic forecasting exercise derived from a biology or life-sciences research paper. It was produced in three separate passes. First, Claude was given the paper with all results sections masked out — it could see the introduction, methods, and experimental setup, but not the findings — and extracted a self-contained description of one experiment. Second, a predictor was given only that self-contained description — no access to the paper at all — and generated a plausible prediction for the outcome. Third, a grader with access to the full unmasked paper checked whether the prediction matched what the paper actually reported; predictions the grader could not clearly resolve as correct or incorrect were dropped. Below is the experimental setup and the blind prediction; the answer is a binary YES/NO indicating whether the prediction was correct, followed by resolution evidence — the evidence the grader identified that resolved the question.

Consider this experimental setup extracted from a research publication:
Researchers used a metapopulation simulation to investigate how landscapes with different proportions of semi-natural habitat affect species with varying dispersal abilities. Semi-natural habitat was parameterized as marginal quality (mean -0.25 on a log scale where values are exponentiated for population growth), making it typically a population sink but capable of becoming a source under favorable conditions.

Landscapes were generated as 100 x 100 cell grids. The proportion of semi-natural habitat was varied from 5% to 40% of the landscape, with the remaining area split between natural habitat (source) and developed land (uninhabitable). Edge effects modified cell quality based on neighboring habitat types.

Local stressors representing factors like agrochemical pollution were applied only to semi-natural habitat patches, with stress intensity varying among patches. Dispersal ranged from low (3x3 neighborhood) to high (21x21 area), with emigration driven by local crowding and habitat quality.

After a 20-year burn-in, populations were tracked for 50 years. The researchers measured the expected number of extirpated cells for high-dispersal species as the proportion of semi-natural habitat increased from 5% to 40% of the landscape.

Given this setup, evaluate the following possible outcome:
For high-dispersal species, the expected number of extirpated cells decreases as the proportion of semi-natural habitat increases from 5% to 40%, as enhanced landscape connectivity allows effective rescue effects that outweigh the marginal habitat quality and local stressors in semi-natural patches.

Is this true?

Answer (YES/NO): NO